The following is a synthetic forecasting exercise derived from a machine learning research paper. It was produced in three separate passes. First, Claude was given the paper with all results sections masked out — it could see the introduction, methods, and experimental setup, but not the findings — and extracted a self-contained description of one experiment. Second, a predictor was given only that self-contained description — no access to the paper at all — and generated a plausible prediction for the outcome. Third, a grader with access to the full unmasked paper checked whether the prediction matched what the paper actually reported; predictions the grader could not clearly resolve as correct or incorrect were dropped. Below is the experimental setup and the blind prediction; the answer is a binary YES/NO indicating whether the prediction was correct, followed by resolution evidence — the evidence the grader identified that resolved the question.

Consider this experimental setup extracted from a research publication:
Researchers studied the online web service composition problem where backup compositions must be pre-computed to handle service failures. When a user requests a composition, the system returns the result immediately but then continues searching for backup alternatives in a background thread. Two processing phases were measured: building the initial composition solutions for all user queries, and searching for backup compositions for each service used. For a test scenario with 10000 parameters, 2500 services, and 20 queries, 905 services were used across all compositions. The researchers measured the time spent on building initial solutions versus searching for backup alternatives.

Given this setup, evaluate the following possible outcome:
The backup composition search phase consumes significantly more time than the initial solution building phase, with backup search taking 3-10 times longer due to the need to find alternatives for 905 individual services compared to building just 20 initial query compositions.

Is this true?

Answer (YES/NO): NO